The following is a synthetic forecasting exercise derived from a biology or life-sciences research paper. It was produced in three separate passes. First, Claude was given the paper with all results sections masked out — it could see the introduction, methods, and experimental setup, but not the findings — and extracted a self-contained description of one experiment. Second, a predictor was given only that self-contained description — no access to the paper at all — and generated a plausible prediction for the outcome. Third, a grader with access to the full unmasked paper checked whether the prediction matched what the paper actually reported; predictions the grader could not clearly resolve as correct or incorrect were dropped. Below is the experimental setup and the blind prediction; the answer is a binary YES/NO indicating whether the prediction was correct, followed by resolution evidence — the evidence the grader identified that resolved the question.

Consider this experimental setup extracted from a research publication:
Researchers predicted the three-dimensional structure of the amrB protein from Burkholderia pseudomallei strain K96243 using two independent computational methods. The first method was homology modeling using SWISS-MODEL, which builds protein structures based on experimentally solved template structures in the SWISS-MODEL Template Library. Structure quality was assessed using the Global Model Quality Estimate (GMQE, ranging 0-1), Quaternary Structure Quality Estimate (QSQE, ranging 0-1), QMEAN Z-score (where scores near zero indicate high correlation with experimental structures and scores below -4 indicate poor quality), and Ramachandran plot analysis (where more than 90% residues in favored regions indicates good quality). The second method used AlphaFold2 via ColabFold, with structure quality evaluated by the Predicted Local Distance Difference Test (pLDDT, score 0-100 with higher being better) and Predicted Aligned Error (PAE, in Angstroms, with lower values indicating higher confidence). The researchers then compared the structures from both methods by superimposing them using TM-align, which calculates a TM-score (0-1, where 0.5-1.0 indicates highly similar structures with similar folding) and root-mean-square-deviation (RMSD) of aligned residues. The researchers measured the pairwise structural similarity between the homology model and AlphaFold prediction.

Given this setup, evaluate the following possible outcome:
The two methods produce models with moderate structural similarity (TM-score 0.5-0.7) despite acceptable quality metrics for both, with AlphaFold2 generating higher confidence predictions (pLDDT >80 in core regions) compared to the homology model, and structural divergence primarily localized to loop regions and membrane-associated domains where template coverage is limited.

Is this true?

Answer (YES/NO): NO